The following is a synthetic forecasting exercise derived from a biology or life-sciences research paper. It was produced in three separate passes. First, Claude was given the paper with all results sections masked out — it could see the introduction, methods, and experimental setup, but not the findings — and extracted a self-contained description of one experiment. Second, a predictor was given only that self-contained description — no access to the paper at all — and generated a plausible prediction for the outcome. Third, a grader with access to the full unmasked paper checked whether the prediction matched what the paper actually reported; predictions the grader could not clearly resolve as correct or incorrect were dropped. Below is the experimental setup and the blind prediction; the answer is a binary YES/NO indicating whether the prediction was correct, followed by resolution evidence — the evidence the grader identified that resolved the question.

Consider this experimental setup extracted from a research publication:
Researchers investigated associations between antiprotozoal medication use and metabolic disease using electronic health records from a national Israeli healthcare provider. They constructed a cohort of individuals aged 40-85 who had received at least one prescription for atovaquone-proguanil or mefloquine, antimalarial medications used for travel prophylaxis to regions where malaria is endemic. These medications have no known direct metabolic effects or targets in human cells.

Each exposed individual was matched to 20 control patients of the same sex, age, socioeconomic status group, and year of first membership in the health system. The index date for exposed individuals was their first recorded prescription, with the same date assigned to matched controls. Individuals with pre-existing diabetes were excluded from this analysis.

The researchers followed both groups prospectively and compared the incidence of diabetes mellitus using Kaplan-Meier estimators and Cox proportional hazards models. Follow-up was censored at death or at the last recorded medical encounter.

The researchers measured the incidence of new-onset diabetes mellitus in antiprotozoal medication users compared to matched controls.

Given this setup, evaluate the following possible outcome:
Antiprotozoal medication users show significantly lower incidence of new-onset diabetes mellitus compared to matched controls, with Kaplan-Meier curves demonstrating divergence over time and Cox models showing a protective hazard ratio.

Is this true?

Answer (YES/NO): YES